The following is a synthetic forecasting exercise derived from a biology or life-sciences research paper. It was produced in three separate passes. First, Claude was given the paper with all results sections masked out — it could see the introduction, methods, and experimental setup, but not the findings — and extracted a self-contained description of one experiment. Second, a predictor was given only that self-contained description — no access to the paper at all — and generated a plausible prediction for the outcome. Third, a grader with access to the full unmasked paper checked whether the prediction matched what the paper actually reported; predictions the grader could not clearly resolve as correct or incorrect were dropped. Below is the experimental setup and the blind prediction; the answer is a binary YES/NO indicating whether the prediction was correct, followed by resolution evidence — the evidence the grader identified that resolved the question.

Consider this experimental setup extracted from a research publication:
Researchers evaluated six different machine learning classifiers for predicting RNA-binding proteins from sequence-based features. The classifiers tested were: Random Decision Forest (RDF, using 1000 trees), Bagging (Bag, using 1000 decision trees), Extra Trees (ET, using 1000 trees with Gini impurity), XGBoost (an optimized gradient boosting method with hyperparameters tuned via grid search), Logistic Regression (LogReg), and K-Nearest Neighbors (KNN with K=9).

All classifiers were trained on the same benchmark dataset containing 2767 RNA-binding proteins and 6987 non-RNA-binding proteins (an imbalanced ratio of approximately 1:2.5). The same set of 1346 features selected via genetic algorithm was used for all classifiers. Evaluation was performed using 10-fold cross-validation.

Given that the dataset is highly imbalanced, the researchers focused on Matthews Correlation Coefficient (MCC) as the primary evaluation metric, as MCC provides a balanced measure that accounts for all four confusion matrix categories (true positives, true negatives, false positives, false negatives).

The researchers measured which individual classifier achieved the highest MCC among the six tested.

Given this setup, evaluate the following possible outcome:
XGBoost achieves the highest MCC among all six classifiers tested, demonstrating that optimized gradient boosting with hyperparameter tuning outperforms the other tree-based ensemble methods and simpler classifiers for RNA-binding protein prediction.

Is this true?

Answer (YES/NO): YES